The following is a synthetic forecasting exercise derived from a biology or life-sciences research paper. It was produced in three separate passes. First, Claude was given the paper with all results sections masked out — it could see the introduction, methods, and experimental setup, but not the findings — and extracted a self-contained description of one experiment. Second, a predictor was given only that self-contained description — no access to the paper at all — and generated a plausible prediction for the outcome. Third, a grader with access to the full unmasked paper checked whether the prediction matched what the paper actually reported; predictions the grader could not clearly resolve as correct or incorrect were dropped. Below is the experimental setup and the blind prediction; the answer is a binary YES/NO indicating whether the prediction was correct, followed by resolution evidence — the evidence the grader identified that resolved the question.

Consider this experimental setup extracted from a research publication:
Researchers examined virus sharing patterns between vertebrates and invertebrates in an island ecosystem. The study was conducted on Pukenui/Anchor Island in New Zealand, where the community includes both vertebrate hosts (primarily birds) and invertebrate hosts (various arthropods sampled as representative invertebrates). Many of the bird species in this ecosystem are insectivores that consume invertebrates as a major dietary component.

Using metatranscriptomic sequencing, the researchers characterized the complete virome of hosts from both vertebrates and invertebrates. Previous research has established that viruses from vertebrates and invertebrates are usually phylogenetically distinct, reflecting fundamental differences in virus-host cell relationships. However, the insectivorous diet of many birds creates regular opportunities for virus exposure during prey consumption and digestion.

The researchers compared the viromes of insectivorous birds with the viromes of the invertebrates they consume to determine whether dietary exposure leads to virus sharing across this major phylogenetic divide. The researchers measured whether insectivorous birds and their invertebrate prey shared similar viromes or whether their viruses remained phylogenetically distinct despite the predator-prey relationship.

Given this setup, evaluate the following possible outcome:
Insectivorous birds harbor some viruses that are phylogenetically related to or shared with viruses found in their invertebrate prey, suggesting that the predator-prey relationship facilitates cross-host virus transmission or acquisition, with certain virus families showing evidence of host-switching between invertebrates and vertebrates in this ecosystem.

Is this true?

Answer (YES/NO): NO